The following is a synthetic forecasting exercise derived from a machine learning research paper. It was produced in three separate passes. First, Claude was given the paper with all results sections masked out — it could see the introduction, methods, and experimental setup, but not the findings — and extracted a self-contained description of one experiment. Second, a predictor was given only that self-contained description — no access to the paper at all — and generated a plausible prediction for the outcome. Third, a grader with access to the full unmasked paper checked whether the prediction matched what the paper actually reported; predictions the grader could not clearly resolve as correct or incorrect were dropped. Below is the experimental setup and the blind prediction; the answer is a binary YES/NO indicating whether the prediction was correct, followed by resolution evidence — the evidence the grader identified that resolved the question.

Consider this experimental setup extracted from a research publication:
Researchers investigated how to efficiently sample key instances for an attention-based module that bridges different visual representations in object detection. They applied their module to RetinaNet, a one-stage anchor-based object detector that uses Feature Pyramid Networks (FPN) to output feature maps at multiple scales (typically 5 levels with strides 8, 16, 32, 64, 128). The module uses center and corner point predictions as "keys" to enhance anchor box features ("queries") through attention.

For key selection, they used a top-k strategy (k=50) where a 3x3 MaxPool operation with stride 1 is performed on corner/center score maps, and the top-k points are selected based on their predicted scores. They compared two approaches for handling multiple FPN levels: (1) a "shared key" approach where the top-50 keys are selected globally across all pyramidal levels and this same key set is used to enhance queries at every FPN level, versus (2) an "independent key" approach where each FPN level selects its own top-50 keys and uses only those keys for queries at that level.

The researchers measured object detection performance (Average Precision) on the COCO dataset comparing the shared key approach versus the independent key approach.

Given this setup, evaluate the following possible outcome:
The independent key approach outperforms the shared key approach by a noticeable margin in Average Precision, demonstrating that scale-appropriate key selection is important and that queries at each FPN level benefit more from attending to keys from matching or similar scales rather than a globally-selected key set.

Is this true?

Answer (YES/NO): NO